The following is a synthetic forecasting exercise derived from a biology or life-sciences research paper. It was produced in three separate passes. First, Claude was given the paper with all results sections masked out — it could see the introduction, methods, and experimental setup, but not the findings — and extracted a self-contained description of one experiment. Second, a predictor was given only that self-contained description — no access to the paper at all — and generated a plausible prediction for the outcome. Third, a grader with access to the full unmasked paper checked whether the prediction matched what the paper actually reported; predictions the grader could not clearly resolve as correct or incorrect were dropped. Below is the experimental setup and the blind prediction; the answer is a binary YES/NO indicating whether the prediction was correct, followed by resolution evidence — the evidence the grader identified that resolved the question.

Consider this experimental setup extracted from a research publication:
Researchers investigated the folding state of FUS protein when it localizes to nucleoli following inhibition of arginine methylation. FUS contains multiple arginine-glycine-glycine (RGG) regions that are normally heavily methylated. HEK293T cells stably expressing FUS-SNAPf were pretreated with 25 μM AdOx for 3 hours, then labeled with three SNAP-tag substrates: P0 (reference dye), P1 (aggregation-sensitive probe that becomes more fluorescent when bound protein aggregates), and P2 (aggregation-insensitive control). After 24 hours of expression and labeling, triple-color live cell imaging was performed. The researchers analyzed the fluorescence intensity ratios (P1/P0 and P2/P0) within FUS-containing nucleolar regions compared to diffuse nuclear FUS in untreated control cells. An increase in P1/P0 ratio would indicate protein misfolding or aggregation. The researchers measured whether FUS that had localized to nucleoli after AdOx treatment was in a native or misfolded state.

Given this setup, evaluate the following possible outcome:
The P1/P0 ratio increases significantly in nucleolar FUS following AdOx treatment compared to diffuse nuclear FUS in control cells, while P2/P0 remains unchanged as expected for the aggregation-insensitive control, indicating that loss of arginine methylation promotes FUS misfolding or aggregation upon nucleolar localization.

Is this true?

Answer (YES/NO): NO